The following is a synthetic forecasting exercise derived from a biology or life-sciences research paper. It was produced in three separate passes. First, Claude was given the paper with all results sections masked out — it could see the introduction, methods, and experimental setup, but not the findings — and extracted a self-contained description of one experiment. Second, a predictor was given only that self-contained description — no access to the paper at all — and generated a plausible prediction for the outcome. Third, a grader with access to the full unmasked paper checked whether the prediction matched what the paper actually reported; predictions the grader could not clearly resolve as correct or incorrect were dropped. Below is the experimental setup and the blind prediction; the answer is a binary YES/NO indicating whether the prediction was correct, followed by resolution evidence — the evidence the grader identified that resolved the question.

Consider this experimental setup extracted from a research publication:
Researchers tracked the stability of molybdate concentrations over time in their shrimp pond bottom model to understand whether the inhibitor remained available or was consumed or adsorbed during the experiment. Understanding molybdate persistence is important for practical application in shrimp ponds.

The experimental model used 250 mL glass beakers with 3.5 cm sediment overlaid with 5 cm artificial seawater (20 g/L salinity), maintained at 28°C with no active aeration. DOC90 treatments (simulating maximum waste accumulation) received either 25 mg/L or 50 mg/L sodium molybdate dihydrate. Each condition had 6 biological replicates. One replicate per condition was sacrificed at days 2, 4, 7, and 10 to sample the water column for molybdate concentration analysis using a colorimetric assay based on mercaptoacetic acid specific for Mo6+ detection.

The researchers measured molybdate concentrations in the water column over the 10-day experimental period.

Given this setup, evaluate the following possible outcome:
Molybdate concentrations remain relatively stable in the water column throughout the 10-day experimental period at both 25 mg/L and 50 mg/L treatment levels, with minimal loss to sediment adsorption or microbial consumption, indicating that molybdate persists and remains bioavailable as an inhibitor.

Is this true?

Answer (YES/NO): NO